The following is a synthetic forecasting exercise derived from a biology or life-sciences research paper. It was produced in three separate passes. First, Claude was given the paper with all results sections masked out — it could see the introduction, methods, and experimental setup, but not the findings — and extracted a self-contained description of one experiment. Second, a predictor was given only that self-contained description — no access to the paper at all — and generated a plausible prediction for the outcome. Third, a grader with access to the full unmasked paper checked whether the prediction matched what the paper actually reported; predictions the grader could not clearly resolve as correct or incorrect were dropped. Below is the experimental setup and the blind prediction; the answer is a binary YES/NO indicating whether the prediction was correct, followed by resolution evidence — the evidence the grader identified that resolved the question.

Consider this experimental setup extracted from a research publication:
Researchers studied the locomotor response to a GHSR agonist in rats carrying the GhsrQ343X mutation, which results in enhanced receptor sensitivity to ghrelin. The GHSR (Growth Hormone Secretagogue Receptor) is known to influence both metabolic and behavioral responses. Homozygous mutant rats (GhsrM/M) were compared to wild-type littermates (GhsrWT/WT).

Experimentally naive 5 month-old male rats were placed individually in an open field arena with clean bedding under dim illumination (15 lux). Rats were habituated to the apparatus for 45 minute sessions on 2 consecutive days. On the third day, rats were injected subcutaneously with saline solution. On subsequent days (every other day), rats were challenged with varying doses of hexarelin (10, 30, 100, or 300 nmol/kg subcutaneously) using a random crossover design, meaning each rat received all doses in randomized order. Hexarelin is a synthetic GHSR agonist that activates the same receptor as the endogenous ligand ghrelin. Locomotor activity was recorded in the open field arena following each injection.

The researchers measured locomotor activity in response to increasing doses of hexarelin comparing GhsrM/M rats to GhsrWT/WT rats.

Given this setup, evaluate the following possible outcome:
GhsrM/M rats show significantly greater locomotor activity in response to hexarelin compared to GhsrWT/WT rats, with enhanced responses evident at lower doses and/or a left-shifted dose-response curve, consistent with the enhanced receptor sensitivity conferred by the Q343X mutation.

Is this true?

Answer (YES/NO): NO